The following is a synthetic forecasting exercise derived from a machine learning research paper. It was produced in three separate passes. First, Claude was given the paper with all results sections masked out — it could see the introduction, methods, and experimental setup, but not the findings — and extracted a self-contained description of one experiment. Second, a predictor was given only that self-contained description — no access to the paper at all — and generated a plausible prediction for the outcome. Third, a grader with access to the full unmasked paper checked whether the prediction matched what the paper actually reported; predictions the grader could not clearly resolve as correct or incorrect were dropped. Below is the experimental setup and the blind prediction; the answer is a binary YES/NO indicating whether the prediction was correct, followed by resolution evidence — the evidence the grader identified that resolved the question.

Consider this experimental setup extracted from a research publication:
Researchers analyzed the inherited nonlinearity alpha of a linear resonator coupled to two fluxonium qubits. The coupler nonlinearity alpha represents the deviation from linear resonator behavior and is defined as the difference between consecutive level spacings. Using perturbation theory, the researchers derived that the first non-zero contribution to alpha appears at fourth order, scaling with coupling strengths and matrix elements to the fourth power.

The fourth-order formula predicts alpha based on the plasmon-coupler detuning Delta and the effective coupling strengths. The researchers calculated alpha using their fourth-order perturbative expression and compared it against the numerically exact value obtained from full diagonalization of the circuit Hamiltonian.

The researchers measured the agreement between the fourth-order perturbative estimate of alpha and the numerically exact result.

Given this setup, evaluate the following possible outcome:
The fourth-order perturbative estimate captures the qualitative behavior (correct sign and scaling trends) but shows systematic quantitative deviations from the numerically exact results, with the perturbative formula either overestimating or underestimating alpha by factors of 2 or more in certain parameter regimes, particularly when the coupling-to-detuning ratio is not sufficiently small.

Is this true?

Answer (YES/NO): YES